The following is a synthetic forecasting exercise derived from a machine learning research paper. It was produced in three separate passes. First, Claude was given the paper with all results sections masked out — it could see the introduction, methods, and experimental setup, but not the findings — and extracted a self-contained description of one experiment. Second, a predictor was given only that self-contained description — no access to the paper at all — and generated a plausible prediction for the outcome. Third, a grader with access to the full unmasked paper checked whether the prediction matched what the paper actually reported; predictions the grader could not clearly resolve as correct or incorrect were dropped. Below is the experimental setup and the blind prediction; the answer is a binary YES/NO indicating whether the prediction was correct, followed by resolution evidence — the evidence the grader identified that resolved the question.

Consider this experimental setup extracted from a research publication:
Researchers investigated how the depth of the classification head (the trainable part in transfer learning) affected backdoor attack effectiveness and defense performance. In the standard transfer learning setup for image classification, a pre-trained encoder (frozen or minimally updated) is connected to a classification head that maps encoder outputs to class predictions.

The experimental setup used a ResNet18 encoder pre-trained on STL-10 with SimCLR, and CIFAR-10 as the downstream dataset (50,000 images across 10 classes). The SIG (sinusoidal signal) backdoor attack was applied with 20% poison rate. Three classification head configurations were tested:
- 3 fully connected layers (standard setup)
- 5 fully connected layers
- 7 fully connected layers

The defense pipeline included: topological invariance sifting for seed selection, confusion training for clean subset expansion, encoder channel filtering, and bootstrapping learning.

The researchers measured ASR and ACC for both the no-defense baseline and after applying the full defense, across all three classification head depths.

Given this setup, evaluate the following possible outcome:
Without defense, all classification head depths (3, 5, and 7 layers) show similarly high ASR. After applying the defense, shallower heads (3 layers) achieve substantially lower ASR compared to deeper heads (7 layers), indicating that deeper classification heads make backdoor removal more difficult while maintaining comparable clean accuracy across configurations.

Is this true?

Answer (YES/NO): NO